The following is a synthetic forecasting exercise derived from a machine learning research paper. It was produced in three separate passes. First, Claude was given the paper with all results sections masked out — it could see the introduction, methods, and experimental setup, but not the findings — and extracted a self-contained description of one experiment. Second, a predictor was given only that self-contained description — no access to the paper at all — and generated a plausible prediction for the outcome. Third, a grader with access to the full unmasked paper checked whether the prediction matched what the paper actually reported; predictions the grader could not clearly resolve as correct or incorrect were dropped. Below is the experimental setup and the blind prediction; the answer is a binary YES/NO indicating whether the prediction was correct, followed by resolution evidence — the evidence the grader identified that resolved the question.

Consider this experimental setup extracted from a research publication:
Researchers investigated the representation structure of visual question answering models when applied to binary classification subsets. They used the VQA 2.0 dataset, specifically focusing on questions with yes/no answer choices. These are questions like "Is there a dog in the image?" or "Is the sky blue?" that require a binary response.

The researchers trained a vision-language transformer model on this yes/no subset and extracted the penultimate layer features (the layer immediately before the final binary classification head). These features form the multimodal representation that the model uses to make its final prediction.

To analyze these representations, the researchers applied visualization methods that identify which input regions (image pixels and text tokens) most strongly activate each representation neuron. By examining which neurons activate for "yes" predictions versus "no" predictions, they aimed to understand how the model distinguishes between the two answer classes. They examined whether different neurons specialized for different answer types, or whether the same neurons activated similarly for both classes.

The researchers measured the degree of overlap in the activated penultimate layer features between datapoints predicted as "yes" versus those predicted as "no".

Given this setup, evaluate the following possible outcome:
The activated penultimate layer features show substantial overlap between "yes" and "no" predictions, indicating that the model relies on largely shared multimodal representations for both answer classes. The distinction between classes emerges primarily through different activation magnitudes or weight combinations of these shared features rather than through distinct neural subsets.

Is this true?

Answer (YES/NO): YES